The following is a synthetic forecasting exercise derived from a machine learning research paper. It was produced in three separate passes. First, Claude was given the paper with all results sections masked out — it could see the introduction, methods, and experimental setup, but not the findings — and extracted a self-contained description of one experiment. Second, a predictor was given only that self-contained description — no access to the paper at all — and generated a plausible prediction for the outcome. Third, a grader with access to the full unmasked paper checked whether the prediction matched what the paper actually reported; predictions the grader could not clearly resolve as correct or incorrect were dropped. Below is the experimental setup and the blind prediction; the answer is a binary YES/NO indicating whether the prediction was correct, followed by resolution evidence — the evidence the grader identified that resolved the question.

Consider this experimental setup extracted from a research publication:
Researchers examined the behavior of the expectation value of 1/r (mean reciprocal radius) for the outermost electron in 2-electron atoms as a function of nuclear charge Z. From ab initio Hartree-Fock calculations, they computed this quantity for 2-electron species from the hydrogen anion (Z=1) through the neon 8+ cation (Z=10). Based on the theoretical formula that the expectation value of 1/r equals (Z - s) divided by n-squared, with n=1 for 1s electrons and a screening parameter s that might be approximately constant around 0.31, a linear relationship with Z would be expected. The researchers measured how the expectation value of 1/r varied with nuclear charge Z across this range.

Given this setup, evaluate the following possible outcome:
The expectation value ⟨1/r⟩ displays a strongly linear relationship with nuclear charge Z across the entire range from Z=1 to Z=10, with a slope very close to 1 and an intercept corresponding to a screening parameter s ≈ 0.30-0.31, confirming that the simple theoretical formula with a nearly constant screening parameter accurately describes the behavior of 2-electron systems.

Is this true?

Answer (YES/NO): YES